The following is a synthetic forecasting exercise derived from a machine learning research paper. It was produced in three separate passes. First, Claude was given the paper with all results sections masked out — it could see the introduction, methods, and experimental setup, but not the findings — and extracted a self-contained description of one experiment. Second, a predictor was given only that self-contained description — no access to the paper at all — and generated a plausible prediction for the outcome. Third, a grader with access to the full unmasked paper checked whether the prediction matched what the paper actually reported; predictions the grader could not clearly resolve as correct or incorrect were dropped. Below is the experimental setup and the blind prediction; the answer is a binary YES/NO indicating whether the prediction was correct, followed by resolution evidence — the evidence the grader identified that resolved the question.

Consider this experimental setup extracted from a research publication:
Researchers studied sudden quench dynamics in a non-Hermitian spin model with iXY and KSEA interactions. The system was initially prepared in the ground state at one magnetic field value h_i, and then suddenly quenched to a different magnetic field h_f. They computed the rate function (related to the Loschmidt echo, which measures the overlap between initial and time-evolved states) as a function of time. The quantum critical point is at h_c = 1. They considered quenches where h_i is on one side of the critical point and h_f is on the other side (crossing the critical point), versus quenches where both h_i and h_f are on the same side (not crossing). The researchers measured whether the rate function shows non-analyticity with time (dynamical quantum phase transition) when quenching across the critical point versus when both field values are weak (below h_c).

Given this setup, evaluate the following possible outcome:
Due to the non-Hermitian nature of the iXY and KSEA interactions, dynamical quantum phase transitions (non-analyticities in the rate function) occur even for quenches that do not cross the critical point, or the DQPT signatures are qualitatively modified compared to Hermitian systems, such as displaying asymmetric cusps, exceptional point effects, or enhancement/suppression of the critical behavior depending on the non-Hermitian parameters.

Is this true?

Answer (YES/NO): YES